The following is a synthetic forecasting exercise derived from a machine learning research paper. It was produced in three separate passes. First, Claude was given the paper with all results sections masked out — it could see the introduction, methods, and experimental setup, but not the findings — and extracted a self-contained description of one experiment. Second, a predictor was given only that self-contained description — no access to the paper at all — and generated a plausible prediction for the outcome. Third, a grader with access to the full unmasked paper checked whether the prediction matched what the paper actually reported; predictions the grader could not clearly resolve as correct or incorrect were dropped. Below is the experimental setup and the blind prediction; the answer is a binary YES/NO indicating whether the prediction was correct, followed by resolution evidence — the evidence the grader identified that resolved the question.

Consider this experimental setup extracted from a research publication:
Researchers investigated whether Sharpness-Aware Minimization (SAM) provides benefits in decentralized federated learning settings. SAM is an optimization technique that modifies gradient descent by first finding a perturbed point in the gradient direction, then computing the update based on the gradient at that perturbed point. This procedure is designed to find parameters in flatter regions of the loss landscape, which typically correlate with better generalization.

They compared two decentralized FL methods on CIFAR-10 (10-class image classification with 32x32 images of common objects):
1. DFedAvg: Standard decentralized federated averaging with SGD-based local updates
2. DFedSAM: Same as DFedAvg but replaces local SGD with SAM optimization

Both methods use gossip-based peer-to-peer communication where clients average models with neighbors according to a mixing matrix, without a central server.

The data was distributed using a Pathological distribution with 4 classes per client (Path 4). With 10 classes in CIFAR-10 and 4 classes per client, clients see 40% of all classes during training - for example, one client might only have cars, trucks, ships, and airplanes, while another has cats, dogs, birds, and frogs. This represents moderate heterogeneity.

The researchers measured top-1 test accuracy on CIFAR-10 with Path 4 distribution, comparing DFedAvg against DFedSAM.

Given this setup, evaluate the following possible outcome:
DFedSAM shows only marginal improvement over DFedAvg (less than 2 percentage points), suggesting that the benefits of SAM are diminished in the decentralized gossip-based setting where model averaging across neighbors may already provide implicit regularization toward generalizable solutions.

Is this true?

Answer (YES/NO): NO